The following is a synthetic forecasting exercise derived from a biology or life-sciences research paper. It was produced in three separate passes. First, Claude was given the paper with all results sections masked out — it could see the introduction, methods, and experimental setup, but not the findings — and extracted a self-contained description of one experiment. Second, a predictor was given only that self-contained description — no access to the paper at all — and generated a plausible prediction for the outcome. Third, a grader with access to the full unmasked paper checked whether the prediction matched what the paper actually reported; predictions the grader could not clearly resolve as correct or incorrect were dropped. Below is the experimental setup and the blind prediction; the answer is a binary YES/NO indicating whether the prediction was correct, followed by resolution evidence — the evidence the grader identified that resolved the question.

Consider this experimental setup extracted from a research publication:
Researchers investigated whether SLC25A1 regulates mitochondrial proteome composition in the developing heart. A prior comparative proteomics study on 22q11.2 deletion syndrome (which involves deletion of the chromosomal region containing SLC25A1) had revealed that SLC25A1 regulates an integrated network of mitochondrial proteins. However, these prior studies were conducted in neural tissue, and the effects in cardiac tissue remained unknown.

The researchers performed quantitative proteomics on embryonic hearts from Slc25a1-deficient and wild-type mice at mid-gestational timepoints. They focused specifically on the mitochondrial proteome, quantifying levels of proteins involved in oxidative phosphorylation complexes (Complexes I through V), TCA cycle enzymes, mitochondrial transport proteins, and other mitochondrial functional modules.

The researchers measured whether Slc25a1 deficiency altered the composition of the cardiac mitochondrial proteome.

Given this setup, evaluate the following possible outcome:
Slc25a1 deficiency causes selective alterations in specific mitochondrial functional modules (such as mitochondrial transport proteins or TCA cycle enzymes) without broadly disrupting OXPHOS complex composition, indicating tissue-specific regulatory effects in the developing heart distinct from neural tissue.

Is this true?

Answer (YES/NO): NO